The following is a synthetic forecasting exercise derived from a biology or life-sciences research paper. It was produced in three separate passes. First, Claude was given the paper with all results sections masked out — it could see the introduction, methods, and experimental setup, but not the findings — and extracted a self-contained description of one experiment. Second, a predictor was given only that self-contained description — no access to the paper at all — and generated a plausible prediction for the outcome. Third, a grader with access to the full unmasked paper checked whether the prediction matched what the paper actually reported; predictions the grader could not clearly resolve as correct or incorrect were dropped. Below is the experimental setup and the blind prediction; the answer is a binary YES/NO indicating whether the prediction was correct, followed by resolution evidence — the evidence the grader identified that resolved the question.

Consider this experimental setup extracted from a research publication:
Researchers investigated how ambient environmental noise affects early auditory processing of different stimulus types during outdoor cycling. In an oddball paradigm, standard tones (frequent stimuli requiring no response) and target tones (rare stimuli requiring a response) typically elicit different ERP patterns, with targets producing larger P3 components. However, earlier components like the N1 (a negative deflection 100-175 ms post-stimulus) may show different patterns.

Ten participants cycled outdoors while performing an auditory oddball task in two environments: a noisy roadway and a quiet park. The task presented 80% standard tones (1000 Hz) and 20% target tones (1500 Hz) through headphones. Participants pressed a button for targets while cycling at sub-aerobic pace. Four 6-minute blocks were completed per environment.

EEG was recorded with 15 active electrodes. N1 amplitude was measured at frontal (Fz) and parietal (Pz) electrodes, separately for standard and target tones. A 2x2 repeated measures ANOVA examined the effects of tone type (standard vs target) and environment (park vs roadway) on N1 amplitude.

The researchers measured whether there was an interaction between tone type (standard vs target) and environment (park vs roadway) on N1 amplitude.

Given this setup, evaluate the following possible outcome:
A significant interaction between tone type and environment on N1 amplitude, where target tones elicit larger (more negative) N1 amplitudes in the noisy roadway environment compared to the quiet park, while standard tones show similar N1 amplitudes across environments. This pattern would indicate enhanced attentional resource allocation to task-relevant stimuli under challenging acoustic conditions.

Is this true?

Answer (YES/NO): NO